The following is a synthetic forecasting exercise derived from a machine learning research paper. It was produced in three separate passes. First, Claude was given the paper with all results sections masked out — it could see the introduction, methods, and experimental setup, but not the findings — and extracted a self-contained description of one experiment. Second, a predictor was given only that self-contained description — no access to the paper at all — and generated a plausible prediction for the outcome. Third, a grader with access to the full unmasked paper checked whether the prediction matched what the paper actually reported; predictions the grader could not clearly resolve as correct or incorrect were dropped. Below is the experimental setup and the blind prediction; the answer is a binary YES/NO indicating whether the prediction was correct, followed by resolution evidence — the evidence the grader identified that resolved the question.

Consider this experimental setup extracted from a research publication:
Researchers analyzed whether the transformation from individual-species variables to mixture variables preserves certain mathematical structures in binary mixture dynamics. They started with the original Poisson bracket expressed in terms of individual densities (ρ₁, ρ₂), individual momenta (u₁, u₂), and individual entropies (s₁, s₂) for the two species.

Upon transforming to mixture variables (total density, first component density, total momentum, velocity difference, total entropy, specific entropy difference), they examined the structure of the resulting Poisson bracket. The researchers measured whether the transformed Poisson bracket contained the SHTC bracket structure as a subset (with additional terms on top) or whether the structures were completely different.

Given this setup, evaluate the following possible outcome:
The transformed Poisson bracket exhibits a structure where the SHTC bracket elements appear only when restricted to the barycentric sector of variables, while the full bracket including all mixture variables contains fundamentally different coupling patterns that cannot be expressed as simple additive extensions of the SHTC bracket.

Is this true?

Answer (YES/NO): NO